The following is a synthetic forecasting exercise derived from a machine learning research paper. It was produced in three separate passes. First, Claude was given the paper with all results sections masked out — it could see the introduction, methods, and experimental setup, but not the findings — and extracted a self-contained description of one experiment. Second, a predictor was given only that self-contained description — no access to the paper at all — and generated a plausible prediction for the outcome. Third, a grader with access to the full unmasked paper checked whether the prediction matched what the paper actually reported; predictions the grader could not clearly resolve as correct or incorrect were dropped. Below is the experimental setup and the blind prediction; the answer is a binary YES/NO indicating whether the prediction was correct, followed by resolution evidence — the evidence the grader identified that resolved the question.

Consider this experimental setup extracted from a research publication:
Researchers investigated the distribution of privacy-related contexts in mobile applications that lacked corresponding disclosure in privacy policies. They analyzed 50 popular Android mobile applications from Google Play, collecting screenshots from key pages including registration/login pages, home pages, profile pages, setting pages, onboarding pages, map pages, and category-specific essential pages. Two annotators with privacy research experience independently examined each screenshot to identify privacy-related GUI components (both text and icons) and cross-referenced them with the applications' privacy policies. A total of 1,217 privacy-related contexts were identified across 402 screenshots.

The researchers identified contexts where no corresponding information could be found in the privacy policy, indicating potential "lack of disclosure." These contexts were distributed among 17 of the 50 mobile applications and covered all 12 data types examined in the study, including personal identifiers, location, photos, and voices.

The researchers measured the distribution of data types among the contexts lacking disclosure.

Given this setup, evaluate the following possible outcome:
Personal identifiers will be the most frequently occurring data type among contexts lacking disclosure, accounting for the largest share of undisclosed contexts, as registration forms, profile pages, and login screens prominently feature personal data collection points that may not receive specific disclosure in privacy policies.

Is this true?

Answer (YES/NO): NO